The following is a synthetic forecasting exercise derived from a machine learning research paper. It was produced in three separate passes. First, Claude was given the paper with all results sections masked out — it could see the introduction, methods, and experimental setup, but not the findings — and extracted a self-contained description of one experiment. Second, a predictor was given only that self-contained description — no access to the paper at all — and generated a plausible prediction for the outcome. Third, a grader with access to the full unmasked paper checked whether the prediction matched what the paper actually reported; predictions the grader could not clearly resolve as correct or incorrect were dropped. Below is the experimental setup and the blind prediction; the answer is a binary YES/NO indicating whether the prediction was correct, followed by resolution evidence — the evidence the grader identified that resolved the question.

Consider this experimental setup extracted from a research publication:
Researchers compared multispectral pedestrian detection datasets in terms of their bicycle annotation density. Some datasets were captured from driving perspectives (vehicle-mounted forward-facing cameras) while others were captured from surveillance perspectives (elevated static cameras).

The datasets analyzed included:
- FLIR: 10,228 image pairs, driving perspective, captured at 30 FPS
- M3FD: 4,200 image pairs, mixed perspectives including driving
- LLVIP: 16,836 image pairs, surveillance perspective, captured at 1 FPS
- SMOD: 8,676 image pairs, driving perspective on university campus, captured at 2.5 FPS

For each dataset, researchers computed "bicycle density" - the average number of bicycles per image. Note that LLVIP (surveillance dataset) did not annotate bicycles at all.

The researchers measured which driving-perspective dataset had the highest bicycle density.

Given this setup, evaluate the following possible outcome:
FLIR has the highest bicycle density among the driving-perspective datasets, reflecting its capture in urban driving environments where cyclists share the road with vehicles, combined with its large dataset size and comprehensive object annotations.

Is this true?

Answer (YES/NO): NO